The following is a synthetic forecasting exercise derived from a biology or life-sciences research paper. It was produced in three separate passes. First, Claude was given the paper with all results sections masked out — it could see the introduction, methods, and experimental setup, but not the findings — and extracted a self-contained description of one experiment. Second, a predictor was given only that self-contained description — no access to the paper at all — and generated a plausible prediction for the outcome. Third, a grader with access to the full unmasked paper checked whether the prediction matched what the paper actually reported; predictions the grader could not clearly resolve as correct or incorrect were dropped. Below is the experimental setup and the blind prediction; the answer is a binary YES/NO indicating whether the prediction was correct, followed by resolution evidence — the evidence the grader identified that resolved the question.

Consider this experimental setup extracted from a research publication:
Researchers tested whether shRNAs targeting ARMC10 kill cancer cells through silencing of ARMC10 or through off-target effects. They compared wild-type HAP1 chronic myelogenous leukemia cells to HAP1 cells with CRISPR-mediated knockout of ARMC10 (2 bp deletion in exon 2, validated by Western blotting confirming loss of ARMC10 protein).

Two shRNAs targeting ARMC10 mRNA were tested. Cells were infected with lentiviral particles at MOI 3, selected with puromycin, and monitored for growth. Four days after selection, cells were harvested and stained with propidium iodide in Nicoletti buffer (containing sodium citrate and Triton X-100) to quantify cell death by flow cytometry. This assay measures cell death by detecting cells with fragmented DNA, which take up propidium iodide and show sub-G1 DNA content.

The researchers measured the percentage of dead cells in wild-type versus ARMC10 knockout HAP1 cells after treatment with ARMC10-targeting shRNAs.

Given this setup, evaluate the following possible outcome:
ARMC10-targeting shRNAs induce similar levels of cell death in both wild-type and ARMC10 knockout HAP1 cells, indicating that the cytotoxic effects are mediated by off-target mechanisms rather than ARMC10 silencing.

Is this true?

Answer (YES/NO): YES